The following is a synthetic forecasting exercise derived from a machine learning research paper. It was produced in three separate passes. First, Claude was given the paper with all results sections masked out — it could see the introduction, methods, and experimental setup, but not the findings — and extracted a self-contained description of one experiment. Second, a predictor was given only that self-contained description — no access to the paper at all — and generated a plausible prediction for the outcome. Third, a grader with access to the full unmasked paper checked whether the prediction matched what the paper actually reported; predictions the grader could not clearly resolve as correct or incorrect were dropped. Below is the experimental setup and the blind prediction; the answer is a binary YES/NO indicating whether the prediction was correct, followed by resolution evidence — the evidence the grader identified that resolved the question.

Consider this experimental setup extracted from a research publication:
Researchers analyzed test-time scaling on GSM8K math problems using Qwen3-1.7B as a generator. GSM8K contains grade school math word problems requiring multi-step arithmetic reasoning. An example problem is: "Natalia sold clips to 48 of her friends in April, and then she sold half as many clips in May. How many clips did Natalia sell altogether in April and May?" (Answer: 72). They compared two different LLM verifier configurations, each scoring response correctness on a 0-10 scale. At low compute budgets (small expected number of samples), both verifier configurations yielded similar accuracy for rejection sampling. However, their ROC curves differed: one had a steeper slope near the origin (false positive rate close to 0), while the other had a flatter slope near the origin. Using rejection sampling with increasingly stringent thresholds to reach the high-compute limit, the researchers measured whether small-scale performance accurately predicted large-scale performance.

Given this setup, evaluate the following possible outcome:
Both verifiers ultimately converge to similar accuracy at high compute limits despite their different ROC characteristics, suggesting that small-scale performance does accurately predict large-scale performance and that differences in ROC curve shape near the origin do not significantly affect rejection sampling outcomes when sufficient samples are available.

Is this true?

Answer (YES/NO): NO